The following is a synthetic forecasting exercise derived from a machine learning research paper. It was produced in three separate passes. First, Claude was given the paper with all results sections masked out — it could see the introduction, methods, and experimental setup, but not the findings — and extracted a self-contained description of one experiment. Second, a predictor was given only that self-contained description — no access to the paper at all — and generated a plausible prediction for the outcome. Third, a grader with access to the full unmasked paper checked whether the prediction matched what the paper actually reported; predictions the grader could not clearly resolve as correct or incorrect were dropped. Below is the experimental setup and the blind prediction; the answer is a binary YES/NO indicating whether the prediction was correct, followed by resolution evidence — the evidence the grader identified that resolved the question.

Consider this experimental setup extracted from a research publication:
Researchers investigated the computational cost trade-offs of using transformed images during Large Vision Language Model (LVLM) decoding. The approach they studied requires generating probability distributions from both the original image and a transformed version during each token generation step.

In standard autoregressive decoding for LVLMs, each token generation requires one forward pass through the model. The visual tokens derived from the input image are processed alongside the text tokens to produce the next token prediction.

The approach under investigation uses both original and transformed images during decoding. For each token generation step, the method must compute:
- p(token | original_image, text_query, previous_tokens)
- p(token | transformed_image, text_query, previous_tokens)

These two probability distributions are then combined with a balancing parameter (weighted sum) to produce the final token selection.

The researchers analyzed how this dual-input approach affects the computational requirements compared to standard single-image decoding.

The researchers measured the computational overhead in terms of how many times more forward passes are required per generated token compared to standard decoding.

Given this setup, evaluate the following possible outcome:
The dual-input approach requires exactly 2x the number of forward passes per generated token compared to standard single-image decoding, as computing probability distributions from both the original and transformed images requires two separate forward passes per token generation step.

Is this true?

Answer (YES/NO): YES